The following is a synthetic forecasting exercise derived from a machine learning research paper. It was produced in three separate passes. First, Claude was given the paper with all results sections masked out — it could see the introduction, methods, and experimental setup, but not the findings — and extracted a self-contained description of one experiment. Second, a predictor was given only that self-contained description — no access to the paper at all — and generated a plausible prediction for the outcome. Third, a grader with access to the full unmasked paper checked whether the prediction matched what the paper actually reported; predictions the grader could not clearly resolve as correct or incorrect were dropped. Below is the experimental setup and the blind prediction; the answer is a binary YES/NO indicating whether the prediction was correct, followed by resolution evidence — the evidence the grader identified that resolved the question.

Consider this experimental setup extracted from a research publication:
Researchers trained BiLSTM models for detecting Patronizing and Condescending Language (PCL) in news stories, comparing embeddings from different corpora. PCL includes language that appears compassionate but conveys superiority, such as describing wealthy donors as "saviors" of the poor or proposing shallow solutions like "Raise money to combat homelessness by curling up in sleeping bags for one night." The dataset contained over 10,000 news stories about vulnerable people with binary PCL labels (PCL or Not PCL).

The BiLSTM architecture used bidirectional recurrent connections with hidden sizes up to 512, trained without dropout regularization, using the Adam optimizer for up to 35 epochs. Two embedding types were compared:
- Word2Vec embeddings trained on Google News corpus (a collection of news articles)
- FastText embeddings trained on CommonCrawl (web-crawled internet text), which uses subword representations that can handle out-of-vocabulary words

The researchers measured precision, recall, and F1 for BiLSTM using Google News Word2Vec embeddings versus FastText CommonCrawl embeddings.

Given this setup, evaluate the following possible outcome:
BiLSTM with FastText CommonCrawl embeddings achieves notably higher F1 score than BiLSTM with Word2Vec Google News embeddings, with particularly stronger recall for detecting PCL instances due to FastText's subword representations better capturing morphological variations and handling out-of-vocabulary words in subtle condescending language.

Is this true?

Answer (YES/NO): NO